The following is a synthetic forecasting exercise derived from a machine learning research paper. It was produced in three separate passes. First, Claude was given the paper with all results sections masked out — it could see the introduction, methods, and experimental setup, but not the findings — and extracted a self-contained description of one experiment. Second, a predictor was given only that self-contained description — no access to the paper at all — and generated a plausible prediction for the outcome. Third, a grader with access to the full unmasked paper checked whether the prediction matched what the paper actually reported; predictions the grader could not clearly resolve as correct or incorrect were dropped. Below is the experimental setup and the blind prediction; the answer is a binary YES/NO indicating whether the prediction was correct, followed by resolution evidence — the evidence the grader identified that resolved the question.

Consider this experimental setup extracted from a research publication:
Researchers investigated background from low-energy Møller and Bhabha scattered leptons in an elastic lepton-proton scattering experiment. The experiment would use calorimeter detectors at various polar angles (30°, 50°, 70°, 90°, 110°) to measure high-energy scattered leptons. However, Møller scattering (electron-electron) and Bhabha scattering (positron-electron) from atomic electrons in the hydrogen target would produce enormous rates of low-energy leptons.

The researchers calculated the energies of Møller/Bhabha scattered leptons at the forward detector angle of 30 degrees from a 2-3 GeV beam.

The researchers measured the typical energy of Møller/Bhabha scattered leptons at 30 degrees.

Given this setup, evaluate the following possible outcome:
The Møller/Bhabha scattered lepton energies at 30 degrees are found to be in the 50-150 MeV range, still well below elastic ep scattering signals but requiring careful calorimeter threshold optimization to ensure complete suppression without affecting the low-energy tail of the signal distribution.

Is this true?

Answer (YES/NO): NO